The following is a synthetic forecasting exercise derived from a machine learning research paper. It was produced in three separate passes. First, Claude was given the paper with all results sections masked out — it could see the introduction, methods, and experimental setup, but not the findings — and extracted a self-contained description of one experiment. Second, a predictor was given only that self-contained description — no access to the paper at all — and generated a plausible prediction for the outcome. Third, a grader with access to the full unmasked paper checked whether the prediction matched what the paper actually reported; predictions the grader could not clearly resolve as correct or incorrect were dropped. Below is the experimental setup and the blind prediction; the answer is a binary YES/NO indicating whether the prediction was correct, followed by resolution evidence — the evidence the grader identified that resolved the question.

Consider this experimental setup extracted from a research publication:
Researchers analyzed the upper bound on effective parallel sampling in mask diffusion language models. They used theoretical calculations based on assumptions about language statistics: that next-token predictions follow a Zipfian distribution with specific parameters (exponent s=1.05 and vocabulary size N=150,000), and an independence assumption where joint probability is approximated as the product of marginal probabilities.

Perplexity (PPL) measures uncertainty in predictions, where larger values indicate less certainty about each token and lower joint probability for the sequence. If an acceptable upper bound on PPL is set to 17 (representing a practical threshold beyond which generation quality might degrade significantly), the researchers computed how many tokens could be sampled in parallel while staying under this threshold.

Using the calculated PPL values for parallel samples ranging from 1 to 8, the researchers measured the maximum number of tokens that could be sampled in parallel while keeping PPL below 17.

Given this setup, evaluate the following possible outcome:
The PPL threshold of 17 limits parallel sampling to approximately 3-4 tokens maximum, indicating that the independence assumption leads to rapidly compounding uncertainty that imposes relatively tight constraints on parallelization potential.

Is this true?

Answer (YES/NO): NO